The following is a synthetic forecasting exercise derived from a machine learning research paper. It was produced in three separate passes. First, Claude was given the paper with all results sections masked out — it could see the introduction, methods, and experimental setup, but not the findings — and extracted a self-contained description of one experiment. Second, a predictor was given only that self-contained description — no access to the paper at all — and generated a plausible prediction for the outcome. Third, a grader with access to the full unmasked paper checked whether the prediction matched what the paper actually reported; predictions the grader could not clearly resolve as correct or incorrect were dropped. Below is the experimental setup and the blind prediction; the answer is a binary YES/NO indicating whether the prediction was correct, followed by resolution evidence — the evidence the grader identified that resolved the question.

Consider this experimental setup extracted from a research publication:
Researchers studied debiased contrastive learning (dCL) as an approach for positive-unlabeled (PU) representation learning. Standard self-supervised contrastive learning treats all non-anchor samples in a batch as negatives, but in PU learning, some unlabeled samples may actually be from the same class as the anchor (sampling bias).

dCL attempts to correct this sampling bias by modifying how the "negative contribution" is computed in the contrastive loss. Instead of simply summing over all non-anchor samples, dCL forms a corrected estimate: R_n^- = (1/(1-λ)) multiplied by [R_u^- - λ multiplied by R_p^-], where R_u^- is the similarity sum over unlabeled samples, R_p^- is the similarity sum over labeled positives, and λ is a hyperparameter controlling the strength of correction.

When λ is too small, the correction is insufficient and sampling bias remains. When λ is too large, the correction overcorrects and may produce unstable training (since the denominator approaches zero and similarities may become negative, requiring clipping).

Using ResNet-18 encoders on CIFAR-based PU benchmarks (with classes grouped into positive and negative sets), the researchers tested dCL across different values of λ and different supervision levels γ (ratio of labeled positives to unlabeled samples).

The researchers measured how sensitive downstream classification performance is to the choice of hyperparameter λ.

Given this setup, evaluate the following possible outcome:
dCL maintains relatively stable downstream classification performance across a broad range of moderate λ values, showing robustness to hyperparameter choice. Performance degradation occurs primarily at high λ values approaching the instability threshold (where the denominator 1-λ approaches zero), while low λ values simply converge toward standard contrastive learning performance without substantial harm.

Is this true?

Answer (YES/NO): NO